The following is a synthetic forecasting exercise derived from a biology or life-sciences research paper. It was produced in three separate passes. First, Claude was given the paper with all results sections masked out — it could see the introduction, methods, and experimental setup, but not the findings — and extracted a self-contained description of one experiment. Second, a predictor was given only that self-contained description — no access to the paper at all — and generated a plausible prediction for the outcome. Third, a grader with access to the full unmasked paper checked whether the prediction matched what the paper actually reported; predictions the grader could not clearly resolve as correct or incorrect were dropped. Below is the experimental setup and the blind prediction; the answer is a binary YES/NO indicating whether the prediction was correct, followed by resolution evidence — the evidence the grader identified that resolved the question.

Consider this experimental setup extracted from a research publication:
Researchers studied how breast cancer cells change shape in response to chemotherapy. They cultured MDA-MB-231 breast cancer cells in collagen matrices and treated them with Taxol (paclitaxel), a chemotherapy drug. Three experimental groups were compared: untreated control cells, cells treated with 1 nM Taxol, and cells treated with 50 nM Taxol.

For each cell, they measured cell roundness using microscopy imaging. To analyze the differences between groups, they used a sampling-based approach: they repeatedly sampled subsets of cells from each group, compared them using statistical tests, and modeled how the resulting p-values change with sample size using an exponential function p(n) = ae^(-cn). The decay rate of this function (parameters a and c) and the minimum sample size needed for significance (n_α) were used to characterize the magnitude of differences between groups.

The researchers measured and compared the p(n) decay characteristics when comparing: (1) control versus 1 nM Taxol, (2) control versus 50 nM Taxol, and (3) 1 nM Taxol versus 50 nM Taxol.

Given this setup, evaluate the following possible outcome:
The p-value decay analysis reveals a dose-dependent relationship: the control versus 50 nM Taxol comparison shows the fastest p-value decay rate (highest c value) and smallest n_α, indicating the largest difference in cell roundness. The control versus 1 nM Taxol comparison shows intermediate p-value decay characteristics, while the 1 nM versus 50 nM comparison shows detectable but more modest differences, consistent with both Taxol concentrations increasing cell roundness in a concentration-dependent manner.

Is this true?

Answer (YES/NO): NO